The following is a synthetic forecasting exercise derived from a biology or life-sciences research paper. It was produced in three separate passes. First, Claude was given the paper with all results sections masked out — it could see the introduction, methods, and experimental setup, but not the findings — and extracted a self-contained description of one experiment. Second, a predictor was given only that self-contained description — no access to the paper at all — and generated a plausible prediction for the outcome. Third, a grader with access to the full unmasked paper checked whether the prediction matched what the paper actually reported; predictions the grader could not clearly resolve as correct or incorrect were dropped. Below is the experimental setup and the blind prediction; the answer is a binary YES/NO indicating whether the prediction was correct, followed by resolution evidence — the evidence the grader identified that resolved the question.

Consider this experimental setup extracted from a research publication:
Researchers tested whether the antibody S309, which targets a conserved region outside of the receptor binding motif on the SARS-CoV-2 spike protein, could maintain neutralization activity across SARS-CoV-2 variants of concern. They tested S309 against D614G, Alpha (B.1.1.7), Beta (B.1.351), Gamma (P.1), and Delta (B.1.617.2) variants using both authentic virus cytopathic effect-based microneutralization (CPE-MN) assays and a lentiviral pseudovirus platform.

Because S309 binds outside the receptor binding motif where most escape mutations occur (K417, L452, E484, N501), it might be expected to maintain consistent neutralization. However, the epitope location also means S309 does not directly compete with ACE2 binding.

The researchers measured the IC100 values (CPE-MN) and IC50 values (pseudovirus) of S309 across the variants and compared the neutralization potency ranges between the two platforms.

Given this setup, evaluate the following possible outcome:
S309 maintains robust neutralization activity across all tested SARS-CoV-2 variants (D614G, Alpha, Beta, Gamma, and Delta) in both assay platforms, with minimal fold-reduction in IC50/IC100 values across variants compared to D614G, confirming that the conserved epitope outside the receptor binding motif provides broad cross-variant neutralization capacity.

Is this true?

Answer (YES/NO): YES